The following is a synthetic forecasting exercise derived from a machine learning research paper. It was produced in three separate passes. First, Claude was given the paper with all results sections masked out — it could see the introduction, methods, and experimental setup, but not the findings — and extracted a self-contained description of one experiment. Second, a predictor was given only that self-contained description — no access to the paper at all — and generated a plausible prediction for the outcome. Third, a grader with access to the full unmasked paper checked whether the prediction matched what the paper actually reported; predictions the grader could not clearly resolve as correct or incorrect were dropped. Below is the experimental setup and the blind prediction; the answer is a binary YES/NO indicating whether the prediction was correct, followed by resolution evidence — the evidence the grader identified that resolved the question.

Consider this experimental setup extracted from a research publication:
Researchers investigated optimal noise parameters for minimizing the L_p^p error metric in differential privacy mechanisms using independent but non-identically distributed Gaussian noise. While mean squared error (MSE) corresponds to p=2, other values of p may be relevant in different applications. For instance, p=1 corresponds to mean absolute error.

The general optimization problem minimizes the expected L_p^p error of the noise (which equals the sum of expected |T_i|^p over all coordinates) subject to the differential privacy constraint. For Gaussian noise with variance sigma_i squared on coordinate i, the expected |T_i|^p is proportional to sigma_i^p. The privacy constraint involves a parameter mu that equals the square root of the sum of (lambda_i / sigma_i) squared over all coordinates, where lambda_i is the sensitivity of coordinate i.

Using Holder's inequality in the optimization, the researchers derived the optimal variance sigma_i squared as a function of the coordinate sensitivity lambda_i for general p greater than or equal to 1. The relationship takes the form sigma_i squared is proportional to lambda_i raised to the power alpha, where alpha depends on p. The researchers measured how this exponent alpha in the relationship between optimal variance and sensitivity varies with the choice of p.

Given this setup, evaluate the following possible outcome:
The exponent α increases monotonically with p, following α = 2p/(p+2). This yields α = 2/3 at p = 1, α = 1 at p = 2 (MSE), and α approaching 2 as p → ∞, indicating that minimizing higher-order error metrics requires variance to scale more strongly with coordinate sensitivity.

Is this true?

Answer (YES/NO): NO